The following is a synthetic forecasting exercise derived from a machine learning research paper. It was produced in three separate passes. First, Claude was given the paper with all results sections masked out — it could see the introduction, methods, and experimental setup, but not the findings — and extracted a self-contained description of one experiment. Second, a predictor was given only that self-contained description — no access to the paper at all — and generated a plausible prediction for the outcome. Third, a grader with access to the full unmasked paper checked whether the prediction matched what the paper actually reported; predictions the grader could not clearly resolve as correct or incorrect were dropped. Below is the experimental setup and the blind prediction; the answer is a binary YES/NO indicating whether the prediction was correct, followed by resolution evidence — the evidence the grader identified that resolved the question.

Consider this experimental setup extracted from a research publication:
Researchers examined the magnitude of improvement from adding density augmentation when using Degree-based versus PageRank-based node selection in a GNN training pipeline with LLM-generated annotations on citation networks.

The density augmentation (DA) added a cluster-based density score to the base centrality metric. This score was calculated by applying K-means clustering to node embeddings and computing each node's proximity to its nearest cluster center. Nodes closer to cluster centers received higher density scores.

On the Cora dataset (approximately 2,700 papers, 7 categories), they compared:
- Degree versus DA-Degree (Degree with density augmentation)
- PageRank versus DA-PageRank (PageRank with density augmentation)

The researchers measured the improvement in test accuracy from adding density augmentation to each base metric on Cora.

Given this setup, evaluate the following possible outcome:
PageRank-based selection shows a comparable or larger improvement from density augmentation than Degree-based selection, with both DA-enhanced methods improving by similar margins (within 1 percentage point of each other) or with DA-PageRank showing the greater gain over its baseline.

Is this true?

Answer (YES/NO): YES